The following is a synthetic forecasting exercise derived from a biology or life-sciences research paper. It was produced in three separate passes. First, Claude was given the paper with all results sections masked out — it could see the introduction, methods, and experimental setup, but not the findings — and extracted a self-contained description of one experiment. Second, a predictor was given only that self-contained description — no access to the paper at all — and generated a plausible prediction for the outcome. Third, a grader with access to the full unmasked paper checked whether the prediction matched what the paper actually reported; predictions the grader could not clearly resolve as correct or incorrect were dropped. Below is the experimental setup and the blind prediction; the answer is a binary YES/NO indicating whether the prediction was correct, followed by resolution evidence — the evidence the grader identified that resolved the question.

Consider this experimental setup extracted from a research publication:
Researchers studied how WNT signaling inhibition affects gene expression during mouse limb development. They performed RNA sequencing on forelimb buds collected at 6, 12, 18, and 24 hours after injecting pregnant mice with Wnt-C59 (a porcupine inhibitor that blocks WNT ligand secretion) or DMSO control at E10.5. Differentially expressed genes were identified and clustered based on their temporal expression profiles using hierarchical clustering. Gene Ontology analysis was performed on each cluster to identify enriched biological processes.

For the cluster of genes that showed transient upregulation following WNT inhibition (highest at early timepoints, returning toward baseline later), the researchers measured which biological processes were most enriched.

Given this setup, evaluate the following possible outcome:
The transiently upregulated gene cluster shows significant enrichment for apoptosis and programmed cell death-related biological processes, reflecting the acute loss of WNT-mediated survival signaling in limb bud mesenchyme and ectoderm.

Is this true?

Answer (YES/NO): NO